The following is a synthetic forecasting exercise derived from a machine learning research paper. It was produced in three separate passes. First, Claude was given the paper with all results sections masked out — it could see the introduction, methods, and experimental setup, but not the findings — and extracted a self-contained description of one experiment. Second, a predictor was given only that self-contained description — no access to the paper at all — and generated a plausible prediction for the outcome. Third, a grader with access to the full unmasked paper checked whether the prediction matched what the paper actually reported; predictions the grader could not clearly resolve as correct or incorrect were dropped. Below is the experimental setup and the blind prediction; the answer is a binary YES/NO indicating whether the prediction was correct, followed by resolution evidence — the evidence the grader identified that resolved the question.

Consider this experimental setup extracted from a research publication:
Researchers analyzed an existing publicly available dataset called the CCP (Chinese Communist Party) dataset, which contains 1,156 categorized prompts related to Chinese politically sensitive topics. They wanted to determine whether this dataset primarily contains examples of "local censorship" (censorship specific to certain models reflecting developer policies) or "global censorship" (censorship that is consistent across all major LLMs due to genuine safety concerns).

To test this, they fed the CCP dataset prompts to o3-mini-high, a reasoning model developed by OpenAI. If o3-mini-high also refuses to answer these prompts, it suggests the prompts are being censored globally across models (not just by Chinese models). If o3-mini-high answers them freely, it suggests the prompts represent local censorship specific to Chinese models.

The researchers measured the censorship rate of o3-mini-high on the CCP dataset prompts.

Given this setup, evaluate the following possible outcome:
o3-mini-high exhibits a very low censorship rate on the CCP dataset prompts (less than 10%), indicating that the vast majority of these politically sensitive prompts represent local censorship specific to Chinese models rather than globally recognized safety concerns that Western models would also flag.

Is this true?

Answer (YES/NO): NO